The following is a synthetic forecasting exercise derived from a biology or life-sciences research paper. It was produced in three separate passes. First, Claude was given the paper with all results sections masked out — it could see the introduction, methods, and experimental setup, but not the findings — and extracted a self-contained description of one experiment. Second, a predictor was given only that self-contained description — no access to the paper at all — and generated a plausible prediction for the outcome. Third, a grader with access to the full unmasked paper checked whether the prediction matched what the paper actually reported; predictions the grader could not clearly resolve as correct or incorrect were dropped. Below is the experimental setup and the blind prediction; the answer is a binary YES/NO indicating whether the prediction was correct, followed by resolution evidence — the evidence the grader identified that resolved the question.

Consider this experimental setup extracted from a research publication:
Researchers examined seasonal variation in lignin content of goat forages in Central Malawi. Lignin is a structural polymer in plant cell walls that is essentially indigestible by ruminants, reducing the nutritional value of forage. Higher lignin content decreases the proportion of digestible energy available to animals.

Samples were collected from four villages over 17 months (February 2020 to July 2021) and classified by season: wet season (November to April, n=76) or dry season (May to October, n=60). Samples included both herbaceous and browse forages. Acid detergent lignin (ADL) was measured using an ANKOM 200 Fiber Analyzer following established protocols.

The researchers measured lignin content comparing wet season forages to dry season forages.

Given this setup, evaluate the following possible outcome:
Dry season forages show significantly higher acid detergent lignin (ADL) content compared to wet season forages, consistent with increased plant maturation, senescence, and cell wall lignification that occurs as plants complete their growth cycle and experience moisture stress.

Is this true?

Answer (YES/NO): NO